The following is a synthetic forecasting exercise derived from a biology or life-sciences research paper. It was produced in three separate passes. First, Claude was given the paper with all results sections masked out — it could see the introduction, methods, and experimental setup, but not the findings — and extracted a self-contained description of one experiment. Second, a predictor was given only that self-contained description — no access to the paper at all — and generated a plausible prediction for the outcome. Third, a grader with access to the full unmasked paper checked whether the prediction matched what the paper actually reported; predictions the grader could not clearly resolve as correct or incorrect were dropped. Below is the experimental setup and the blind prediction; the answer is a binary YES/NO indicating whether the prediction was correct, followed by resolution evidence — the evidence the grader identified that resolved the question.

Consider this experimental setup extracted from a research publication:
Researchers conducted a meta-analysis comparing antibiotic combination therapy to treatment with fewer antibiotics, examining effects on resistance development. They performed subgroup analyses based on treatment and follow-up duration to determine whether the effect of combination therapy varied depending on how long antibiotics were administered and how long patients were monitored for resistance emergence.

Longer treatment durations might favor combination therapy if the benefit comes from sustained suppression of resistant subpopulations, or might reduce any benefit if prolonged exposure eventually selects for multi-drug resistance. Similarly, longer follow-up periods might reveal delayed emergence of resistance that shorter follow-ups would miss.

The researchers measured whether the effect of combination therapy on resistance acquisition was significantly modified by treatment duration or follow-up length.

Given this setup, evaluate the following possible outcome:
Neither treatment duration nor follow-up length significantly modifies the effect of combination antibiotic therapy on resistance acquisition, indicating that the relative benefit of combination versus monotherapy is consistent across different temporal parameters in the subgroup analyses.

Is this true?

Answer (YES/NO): YES